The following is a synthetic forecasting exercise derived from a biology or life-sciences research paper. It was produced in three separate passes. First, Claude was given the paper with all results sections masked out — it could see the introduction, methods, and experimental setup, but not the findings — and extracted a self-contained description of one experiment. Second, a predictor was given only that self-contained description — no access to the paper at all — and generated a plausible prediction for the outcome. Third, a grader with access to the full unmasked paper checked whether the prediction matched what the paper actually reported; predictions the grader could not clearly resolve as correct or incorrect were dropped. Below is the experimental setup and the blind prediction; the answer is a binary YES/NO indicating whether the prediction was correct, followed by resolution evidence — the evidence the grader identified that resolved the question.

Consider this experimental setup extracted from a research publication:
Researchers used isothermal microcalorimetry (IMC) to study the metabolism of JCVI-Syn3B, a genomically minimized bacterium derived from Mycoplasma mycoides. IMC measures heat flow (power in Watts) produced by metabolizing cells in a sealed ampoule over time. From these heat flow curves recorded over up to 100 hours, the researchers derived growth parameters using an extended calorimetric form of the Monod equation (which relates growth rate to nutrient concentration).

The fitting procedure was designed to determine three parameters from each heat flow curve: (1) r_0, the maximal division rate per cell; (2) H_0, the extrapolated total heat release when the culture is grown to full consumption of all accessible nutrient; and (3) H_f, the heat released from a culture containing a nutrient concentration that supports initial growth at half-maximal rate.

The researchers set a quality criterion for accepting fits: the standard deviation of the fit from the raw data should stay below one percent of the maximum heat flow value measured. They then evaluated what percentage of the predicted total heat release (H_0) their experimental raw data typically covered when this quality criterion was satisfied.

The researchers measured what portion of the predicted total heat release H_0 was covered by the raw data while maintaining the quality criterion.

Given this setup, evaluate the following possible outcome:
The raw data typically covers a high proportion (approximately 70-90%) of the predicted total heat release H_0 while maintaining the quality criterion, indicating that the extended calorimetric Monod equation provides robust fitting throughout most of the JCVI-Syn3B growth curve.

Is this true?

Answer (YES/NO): YES